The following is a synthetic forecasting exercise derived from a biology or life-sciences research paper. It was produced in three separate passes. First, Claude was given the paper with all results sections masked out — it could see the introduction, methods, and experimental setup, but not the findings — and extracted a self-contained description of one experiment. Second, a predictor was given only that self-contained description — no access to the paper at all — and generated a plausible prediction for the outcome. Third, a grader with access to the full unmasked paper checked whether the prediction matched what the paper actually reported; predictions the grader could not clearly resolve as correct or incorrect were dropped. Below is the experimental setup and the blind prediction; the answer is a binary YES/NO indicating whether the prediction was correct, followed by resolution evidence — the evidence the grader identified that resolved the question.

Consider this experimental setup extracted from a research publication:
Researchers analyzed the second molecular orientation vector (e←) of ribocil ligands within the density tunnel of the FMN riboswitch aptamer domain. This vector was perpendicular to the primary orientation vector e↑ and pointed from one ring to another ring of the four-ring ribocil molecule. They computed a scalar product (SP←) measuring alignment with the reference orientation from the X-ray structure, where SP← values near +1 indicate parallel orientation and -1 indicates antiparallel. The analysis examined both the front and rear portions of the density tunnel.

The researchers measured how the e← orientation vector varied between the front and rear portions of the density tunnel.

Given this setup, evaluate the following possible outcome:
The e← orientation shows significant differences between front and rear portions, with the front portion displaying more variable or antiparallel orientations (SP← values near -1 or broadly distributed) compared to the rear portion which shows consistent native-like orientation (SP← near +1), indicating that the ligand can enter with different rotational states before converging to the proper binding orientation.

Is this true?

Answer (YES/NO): NO